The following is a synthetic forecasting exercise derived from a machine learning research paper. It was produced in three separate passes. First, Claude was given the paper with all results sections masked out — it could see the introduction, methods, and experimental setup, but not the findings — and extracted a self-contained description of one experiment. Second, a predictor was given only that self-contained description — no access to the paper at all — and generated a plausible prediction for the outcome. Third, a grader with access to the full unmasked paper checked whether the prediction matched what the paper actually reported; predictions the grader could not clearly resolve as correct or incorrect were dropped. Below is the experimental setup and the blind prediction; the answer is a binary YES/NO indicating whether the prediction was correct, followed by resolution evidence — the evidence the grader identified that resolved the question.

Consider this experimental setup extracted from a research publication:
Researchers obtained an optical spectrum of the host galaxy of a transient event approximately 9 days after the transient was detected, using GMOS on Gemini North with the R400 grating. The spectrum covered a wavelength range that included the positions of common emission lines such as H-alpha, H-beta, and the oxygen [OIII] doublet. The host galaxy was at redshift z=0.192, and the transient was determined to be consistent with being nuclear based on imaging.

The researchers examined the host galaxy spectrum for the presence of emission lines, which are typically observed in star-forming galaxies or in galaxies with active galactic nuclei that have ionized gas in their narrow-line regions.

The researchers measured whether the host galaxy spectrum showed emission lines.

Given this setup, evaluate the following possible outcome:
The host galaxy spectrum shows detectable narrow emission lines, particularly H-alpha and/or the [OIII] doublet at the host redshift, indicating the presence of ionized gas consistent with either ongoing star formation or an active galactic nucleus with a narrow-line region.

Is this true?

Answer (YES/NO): NO